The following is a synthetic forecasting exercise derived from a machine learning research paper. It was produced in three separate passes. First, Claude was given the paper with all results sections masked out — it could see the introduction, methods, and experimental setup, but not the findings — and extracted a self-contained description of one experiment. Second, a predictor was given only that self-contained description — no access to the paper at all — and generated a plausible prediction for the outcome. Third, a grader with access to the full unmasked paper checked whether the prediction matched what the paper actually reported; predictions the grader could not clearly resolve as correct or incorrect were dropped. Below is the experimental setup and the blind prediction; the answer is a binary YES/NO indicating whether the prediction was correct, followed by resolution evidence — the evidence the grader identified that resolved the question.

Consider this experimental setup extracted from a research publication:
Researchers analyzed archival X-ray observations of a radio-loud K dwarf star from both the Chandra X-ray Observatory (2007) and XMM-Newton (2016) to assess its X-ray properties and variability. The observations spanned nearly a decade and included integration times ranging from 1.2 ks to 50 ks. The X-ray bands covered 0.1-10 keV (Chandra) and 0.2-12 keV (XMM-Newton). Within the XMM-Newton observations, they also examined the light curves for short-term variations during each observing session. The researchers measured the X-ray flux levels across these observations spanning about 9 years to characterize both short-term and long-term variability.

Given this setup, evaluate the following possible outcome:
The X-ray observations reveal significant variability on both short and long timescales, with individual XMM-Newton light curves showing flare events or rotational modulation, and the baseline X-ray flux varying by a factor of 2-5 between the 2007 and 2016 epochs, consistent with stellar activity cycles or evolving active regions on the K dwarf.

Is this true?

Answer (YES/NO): NO